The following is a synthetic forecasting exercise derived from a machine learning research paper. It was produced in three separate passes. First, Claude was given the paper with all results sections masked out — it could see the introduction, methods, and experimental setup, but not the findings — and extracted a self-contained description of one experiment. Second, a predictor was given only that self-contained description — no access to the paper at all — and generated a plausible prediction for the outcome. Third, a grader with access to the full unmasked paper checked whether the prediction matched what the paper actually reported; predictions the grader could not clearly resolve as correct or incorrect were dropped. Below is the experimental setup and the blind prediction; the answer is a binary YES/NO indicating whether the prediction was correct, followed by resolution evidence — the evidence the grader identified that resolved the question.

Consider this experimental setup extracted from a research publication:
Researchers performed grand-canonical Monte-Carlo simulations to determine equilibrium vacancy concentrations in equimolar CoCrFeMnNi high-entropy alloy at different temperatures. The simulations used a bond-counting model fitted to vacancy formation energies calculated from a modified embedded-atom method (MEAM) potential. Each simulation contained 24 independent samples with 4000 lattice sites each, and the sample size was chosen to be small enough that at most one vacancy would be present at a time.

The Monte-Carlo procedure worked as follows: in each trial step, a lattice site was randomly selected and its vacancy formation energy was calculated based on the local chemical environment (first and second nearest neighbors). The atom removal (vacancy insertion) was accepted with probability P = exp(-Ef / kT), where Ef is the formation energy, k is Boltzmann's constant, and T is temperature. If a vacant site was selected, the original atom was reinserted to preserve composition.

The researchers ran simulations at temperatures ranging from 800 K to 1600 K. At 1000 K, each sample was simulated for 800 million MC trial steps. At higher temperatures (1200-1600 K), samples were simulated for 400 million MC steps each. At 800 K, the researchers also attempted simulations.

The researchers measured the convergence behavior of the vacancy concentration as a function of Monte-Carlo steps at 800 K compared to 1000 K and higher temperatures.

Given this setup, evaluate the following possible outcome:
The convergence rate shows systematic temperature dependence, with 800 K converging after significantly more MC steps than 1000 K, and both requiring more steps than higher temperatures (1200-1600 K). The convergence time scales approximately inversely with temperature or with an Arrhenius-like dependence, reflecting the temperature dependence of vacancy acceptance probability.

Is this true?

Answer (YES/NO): NO